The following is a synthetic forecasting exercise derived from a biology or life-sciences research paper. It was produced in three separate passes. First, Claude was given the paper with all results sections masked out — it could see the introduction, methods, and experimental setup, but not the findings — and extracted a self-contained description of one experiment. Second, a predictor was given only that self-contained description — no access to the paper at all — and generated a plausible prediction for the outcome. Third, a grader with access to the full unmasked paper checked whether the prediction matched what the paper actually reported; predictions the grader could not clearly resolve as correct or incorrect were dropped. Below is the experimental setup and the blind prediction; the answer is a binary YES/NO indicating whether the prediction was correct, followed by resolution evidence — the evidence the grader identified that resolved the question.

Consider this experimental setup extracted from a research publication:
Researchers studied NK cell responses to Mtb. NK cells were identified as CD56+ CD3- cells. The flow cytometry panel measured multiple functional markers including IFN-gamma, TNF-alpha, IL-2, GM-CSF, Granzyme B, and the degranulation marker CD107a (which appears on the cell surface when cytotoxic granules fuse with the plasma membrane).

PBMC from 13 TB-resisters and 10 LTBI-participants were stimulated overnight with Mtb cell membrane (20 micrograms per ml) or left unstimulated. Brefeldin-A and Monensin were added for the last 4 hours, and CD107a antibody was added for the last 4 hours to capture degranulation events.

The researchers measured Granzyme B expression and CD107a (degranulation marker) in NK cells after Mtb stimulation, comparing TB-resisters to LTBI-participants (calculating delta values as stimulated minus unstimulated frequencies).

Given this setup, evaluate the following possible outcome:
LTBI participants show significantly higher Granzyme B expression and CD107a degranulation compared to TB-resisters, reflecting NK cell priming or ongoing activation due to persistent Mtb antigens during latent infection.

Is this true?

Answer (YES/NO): NO